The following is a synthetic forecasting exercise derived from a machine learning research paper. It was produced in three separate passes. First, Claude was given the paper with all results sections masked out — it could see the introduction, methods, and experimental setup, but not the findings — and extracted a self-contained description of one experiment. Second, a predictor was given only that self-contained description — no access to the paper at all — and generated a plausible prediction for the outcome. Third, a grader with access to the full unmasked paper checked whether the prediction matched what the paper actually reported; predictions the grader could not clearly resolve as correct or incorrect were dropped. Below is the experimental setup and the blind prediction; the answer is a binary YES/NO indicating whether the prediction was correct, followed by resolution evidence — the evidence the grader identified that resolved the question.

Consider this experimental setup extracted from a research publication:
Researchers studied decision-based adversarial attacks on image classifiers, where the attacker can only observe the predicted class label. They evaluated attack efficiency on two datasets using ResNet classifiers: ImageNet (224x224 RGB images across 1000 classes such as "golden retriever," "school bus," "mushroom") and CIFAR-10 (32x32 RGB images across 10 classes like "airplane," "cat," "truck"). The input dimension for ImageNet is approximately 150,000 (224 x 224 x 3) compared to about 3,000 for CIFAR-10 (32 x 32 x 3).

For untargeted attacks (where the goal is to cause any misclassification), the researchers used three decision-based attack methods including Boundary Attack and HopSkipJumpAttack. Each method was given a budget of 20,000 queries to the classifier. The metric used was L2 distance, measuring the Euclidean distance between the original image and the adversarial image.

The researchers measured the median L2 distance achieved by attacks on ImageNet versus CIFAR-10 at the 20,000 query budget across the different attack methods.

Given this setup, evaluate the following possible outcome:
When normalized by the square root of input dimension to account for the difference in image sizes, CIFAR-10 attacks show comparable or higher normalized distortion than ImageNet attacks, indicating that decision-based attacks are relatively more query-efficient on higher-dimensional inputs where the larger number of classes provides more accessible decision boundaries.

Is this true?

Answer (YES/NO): NO